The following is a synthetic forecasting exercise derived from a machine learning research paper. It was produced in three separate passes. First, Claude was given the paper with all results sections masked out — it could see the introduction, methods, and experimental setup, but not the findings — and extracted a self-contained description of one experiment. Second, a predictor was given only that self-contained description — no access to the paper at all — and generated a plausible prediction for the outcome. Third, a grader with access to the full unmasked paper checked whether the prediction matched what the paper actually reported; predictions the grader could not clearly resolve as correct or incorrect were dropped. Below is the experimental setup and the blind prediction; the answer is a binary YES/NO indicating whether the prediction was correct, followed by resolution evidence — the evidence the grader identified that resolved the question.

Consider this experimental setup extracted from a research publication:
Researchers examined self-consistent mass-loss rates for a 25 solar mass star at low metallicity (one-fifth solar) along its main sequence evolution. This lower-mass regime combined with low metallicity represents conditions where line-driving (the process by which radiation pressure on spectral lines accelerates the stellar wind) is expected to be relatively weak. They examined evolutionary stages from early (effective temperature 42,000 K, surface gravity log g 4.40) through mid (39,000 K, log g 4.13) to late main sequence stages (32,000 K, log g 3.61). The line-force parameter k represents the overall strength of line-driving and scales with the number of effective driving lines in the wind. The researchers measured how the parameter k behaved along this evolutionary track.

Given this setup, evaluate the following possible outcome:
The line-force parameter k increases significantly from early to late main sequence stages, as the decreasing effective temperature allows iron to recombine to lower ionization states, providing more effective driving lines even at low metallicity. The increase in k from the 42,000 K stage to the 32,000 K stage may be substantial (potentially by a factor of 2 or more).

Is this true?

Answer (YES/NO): NO